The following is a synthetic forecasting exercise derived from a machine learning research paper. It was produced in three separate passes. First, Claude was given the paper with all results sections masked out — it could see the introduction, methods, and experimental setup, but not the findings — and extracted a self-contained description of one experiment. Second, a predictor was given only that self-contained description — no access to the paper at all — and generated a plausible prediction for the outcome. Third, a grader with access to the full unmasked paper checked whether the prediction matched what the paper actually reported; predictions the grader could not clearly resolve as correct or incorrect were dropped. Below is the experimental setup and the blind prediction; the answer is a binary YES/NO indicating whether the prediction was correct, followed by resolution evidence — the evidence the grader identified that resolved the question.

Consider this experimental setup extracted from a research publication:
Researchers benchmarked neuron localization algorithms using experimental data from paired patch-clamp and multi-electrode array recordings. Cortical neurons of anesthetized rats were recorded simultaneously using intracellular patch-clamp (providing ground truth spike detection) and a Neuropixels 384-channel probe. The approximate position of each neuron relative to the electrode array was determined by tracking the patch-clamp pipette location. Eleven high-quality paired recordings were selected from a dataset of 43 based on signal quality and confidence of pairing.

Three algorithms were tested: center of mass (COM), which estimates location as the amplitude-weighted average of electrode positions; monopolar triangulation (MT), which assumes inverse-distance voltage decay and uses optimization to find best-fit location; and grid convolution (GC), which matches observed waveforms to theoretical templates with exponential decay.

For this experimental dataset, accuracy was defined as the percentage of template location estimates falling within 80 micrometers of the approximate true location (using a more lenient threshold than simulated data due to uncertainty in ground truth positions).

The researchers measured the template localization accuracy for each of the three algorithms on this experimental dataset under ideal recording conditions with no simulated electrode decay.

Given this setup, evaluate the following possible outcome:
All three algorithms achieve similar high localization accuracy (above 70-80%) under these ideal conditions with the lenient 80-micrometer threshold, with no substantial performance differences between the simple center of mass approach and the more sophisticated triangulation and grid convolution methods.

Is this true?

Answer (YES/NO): NO